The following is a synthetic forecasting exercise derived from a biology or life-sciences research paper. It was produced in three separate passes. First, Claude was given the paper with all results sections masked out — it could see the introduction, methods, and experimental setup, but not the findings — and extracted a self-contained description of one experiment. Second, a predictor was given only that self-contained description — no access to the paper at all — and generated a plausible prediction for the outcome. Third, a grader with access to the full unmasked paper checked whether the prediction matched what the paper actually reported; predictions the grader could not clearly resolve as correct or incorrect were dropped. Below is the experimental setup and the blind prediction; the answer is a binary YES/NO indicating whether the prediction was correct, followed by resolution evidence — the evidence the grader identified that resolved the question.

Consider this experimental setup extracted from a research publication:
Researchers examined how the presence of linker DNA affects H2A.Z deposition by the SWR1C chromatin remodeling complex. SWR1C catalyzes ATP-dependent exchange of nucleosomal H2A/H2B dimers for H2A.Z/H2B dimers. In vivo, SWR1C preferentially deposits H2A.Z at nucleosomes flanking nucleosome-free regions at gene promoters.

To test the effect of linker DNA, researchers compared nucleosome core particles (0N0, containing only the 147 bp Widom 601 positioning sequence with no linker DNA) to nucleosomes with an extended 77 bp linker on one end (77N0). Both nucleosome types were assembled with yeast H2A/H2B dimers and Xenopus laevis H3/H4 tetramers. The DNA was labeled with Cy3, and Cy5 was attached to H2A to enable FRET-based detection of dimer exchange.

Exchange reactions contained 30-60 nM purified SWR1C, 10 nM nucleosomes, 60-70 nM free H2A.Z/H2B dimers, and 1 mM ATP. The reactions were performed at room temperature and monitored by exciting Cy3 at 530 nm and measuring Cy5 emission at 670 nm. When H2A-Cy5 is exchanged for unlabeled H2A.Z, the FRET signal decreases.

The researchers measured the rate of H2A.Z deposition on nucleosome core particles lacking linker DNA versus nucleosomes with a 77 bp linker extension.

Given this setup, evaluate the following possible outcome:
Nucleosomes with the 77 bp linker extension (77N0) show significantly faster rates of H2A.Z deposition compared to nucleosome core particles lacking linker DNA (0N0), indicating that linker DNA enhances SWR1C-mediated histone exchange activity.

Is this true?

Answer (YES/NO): YES